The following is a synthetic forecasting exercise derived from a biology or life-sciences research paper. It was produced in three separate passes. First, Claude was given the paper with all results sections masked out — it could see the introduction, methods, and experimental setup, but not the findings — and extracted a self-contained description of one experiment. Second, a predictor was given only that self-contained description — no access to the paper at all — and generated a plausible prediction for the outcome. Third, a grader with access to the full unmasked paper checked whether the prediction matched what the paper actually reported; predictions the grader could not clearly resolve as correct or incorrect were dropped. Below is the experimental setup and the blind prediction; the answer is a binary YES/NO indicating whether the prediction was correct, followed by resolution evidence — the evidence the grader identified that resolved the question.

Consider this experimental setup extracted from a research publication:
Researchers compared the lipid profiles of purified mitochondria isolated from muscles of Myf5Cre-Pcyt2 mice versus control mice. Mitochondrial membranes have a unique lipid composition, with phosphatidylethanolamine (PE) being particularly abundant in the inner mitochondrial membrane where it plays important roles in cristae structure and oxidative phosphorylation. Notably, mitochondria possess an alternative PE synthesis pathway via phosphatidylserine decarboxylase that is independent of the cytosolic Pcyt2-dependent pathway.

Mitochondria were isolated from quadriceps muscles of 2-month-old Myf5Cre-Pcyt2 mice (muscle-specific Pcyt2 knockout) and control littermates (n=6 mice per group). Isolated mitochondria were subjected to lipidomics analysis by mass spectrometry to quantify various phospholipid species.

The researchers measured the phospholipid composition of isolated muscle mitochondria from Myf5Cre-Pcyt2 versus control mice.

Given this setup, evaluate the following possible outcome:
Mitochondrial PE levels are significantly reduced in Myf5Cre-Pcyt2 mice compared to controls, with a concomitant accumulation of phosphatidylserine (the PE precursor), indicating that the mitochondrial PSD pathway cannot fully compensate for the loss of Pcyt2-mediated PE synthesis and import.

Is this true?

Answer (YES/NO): NO